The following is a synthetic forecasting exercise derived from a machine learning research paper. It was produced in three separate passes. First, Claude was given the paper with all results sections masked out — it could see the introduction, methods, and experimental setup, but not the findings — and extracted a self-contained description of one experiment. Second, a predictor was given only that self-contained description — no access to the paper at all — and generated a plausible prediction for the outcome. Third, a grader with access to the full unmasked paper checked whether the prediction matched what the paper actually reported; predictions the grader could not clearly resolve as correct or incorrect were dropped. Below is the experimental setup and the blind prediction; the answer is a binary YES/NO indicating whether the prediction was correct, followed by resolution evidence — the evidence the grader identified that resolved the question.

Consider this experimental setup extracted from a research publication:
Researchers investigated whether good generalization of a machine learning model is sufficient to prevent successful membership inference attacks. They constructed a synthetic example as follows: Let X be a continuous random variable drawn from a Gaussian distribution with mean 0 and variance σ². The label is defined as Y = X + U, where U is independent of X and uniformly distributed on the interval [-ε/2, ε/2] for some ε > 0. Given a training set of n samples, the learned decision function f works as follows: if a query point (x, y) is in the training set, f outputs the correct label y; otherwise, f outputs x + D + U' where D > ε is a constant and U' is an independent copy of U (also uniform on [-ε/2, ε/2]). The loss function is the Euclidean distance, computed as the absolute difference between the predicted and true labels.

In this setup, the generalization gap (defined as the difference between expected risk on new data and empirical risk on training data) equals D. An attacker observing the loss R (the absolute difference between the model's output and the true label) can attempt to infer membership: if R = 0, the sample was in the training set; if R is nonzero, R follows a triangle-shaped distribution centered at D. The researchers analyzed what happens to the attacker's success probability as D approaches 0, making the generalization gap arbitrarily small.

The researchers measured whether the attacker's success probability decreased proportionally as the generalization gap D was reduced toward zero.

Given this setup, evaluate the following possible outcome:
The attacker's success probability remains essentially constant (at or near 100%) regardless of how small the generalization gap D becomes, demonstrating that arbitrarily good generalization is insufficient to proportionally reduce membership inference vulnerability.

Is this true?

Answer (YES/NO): YES